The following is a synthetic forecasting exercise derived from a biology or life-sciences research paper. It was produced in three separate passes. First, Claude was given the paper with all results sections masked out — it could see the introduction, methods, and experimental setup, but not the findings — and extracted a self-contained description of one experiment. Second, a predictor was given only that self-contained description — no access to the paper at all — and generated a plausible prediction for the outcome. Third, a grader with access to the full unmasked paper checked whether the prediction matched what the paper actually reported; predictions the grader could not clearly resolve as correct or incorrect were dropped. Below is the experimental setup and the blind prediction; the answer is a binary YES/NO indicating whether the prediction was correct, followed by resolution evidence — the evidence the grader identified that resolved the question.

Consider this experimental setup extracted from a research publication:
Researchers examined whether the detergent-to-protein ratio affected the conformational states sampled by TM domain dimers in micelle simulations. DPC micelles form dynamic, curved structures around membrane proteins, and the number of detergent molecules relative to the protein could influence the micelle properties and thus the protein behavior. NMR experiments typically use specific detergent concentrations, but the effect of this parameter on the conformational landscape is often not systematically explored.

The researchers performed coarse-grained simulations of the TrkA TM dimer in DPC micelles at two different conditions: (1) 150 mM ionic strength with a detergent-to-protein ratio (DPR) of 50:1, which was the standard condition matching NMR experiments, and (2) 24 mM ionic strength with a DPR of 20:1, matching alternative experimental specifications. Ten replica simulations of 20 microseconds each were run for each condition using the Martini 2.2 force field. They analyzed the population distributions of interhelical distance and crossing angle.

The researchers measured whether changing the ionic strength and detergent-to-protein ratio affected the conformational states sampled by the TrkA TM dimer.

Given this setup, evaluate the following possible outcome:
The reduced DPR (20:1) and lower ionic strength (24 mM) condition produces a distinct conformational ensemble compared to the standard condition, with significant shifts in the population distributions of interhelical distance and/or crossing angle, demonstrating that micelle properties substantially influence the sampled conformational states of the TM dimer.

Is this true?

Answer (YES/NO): NO